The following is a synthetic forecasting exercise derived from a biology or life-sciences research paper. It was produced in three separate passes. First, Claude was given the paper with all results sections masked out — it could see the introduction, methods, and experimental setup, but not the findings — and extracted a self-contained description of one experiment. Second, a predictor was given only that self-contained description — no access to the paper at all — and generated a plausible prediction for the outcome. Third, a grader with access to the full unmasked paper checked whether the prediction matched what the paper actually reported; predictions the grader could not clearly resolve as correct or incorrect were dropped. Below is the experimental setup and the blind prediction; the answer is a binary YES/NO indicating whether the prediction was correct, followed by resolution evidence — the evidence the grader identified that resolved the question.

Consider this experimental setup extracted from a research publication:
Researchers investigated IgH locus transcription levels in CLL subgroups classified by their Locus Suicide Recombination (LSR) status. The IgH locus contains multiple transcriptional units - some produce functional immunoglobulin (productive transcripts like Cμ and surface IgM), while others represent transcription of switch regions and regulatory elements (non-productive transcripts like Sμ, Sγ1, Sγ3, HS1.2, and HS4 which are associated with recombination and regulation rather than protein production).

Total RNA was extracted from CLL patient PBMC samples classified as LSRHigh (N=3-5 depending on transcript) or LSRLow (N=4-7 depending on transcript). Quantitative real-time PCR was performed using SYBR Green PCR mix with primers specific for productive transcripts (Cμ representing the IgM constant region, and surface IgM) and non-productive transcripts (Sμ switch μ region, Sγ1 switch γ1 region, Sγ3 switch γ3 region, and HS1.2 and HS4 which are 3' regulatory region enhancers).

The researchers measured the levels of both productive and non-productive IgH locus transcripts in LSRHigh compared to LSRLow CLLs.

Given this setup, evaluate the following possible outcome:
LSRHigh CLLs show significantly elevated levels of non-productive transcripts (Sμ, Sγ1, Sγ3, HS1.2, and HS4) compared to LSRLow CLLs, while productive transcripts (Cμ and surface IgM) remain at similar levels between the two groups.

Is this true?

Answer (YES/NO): NO